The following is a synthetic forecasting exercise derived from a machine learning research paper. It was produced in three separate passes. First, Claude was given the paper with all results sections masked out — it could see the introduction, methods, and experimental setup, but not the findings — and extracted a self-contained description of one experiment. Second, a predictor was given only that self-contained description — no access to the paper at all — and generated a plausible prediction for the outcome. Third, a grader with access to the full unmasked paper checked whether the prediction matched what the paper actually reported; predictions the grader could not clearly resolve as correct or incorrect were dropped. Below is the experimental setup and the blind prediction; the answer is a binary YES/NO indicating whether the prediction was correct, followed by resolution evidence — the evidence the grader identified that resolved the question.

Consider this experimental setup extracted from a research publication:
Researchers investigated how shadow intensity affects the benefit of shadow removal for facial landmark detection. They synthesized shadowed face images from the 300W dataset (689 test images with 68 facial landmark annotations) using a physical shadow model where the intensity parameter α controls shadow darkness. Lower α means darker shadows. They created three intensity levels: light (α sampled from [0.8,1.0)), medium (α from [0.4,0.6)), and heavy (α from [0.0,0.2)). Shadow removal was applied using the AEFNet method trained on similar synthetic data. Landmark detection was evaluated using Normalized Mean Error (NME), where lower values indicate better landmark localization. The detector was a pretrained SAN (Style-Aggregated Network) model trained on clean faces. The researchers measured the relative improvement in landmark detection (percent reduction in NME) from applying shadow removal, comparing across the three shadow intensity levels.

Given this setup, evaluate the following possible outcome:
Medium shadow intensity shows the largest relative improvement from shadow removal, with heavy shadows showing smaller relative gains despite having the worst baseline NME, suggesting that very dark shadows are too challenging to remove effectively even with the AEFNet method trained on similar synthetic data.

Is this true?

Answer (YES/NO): NO